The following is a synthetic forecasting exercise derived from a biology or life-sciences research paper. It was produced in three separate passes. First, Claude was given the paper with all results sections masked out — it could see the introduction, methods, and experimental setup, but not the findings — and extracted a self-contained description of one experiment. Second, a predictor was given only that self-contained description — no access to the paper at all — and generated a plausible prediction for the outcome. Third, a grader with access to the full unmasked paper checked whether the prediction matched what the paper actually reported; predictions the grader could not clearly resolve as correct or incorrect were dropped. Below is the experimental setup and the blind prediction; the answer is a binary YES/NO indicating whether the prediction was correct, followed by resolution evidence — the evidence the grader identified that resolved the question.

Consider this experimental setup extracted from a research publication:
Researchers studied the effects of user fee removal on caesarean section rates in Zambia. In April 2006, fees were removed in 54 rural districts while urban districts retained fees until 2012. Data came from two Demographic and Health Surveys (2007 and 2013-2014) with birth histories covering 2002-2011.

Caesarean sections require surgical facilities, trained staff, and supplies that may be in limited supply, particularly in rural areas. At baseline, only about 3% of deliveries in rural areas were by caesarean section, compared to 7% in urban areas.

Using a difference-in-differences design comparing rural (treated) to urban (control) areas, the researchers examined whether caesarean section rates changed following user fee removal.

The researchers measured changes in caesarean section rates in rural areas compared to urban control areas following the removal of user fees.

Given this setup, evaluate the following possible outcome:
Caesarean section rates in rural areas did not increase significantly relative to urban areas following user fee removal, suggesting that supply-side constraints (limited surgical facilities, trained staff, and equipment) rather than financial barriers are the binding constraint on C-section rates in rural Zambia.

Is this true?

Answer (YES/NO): YES